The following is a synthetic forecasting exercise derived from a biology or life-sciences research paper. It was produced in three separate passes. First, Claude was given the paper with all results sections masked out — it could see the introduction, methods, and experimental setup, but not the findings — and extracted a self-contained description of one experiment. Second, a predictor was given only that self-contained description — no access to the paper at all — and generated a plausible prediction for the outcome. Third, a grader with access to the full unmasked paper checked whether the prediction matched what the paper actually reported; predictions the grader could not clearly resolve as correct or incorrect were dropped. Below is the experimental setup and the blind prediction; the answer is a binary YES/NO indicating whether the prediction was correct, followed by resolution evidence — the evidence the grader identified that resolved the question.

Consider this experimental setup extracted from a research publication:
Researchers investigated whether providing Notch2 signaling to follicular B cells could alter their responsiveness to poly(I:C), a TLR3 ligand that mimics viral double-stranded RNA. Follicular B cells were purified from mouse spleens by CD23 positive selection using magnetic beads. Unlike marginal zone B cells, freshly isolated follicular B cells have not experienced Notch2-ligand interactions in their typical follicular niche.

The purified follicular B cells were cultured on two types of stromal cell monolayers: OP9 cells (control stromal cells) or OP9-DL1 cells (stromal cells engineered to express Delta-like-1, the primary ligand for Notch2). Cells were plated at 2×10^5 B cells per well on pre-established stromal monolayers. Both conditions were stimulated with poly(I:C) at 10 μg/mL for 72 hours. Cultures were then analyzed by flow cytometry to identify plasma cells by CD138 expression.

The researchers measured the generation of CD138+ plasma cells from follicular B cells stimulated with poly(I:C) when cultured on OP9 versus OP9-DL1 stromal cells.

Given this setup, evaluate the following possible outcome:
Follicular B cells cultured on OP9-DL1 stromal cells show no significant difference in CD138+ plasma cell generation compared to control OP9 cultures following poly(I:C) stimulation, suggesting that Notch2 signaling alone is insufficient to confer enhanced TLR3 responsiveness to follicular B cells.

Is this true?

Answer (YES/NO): NO